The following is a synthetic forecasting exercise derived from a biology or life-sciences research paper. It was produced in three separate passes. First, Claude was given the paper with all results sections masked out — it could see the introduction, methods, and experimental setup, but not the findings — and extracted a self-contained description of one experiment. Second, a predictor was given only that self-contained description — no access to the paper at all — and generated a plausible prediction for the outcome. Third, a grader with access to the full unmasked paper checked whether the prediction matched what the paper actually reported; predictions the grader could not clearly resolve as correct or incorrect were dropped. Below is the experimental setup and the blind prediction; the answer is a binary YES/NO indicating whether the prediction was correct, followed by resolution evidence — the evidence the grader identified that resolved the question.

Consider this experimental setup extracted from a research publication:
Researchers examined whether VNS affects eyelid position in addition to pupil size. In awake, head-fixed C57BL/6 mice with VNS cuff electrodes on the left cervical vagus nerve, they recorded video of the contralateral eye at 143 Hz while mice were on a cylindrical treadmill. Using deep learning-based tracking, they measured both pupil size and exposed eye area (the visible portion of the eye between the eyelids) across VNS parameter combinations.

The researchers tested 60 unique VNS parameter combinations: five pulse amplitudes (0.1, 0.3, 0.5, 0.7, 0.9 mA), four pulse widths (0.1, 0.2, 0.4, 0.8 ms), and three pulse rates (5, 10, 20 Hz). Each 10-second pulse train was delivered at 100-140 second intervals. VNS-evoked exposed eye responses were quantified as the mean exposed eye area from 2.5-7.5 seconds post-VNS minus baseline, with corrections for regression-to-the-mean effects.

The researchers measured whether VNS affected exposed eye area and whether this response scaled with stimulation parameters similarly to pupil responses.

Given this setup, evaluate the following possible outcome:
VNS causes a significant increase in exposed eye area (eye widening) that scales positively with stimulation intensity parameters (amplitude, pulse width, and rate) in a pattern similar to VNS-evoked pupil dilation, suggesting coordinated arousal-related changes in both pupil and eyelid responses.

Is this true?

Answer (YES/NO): YES